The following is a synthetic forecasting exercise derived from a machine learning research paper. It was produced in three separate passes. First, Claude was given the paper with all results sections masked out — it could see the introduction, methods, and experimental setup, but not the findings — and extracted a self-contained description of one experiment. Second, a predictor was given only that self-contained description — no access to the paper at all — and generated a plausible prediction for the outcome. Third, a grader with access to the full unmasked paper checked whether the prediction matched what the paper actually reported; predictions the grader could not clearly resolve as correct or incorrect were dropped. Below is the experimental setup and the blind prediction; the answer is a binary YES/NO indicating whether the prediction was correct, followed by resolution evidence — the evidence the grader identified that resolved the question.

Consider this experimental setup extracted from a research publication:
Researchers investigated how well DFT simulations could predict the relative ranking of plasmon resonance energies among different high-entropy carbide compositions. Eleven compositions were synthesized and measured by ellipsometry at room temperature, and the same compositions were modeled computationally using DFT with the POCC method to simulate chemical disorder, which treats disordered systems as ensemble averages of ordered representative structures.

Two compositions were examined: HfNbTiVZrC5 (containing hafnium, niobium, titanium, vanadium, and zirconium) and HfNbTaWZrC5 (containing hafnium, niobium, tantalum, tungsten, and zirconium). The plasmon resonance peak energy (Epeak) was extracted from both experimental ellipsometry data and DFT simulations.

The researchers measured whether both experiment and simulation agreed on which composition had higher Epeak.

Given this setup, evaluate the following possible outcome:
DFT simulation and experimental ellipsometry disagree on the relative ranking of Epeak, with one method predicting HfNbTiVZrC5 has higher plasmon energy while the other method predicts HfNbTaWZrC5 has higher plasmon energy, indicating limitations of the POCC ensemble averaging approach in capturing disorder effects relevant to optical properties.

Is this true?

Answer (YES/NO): NO